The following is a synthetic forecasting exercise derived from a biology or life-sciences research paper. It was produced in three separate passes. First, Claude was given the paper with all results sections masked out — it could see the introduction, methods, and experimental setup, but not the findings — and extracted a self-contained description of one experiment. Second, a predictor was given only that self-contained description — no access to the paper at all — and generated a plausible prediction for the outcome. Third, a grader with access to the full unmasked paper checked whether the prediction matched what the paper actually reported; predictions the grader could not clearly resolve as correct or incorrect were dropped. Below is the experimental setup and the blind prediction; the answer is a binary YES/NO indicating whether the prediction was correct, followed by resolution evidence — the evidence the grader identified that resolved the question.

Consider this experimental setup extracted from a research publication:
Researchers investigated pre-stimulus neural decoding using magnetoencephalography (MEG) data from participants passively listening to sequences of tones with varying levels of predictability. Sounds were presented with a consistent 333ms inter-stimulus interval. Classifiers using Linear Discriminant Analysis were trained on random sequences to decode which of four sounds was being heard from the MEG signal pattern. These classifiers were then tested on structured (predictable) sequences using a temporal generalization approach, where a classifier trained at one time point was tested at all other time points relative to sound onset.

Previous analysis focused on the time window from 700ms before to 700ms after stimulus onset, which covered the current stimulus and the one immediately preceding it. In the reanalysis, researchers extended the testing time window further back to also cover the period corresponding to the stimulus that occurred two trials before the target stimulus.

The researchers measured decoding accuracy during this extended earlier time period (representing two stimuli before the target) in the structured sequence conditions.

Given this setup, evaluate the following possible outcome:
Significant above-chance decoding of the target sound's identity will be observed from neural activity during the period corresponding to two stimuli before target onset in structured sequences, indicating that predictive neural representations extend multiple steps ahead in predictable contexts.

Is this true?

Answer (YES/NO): NO